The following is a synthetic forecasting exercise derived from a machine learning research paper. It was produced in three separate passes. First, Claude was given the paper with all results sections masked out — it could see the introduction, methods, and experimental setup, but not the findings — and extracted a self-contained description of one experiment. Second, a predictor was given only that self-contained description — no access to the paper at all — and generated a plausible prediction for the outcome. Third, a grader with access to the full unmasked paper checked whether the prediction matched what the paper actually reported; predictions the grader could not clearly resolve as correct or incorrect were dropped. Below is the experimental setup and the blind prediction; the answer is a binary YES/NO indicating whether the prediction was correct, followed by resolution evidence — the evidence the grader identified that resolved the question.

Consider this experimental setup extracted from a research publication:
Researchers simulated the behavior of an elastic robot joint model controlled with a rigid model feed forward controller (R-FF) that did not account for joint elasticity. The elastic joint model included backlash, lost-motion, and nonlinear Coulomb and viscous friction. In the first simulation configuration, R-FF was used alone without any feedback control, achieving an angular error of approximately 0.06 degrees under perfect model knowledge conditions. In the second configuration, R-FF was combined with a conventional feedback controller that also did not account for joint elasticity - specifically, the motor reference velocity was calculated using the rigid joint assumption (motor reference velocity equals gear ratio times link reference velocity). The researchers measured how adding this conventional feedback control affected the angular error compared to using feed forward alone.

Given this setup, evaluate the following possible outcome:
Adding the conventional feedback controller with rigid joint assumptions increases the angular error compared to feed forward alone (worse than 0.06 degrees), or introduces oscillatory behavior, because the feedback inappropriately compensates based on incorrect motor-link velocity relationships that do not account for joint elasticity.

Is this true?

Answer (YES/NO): YES